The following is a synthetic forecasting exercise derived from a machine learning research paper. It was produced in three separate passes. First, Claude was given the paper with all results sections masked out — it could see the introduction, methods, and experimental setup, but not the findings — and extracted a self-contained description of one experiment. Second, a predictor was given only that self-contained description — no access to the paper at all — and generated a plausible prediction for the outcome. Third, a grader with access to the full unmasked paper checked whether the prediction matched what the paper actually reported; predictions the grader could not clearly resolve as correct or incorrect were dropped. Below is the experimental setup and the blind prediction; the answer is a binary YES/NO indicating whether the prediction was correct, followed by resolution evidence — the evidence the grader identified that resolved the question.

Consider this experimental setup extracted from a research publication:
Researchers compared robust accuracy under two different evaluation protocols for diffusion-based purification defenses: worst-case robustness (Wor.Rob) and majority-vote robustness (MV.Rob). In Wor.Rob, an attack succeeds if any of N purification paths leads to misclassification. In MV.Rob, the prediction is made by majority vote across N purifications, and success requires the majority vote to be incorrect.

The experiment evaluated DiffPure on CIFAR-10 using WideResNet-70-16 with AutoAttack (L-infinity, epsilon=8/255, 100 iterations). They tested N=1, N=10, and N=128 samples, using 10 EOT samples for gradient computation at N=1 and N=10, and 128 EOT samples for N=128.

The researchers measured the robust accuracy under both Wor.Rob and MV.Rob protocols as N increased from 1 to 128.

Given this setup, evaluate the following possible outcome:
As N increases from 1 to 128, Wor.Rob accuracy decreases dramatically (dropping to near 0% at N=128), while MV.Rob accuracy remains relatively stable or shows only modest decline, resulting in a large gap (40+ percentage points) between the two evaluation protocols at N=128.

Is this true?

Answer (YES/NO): NO